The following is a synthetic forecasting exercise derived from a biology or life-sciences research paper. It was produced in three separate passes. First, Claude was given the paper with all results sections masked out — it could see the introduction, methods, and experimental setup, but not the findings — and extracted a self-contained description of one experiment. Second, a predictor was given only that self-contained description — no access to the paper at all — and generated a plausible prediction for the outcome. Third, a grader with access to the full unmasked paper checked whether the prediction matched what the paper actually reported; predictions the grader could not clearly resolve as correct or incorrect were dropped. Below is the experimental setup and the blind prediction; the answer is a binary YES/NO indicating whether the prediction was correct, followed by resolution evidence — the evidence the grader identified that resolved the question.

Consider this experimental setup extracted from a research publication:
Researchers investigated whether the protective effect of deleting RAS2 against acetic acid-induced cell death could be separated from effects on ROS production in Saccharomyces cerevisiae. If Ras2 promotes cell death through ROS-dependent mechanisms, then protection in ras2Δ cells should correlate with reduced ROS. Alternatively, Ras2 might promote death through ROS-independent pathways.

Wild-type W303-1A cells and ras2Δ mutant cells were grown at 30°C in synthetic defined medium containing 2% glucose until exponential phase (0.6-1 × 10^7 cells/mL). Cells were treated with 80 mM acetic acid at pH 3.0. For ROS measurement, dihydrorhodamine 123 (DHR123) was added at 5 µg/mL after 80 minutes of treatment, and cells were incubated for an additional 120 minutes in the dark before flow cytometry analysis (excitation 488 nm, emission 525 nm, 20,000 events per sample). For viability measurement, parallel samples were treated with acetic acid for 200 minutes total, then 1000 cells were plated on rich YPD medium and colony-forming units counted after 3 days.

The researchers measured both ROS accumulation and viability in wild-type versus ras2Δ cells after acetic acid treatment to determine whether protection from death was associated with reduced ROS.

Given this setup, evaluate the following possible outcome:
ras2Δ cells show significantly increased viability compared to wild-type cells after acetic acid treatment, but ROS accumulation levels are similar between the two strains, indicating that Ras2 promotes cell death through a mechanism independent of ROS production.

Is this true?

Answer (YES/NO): NO